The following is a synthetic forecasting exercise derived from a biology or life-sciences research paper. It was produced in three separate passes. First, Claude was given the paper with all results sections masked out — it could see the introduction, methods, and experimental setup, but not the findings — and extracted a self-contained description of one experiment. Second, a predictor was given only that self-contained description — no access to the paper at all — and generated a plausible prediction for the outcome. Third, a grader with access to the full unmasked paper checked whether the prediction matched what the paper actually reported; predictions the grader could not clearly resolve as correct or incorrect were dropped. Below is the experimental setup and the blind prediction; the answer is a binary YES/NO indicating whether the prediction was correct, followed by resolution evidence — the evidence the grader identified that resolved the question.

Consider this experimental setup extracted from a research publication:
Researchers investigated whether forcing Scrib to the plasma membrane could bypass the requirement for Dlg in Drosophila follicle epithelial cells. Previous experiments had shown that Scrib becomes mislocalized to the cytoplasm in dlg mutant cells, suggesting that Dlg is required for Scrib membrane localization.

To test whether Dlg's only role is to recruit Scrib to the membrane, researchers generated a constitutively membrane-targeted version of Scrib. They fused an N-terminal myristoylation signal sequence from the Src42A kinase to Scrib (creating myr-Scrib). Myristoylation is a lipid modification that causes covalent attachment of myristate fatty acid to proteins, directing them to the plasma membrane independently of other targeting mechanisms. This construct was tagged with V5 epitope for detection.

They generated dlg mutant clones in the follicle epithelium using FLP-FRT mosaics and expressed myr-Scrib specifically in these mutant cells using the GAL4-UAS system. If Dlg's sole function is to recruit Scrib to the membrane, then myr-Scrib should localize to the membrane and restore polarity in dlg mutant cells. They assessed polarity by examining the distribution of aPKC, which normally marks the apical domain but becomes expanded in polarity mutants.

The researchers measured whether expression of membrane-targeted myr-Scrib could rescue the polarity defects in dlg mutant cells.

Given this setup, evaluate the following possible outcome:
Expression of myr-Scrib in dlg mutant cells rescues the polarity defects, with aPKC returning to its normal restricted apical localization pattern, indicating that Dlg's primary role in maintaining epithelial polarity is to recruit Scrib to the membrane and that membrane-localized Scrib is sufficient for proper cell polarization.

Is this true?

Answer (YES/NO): NO